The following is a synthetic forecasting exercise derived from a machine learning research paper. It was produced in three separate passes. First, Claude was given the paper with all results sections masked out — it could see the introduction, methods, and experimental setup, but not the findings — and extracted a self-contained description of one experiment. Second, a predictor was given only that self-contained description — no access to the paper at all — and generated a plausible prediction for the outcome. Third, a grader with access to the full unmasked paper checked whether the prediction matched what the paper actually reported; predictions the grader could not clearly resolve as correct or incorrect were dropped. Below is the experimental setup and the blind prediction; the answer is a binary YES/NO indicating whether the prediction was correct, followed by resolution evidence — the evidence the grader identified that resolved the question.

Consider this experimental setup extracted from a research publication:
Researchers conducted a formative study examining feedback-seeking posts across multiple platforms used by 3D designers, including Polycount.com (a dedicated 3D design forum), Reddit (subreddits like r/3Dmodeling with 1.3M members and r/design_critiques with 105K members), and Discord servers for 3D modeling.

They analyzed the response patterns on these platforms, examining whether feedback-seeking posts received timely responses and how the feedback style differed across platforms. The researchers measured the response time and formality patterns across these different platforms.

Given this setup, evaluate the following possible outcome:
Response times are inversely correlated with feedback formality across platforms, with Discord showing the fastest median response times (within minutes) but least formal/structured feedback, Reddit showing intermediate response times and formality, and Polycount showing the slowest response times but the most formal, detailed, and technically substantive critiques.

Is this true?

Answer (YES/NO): NO